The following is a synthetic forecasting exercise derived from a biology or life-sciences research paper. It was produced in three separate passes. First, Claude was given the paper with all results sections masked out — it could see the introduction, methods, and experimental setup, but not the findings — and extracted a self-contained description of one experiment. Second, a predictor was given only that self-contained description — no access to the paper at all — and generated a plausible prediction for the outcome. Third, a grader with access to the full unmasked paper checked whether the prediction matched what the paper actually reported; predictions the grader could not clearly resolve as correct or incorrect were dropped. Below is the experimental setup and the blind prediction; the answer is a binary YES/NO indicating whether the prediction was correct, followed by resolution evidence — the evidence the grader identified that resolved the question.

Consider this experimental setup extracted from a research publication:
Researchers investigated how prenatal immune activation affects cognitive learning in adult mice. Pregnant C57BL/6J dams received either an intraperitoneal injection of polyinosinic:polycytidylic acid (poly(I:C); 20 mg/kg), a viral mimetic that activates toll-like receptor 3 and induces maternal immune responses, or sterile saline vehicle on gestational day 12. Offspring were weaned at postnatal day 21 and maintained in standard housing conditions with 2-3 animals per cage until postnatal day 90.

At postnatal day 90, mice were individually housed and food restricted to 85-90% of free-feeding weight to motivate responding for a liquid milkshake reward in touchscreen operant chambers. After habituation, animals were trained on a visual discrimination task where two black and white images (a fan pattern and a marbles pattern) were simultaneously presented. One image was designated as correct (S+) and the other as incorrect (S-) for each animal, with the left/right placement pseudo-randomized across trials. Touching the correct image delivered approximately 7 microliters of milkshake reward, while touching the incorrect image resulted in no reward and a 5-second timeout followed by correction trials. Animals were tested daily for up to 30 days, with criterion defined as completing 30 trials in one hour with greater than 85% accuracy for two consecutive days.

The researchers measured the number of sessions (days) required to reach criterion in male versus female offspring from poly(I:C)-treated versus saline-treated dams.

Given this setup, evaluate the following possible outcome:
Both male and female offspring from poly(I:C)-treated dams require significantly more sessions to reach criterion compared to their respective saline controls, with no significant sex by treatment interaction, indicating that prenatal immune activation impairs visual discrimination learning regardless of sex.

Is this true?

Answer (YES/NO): NO